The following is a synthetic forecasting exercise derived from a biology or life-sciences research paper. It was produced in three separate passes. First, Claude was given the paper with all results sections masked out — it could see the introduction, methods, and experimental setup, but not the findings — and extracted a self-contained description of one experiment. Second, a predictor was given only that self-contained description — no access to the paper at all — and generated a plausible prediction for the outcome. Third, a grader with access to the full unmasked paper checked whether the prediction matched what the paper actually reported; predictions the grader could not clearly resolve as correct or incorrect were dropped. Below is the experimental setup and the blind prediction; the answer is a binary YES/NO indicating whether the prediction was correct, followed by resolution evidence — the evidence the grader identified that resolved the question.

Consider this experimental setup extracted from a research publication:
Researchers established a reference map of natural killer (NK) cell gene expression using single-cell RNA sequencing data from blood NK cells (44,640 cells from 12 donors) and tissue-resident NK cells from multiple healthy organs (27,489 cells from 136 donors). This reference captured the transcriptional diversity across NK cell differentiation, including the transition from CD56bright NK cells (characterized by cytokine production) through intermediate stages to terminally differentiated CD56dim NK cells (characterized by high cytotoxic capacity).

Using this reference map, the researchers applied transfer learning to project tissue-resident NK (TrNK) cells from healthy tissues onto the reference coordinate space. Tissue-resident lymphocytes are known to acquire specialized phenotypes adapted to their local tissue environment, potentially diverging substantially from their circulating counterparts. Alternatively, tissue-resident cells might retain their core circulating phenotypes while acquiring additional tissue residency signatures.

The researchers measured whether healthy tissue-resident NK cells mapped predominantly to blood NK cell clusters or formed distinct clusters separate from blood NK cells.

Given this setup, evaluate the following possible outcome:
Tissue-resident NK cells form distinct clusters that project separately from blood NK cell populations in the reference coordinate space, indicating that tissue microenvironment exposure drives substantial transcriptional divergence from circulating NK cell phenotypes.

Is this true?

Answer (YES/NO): NO